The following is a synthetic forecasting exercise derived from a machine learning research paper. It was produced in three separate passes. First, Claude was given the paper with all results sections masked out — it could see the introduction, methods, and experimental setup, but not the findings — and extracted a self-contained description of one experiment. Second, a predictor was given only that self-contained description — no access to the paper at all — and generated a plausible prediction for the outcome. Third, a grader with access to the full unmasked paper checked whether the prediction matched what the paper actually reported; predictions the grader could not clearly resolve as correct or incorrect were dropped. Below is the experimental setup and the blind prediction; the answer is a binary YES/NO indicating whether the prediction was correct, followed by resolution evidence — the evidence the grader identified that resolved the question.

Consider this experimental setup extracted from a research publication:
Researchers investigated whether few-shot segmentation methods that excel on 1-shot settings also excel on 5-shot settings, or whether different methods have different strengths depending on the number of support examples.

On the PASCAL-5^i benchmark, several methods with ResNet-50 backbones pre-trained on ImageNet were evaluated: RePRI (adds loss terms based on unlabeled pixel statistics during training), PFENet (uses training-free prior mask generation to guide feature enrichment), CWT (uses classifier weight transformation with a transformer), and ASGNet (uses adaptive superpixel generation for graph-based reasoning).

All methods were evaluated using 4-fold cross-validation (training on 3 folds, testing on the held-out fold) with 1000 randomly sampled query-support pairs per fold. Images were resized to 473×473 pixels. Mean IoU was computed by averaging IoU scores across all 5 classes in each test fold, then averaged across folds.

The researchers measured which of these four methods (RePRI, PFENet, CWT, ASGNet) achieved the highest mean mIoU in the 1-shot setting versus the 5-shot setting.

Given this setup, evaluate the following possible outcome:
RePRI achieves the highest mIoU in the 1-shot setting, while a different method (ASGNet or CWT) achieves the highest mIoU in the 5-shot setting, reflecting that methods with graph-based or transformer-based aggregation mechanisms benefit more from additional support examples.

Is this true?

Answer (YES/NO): NO